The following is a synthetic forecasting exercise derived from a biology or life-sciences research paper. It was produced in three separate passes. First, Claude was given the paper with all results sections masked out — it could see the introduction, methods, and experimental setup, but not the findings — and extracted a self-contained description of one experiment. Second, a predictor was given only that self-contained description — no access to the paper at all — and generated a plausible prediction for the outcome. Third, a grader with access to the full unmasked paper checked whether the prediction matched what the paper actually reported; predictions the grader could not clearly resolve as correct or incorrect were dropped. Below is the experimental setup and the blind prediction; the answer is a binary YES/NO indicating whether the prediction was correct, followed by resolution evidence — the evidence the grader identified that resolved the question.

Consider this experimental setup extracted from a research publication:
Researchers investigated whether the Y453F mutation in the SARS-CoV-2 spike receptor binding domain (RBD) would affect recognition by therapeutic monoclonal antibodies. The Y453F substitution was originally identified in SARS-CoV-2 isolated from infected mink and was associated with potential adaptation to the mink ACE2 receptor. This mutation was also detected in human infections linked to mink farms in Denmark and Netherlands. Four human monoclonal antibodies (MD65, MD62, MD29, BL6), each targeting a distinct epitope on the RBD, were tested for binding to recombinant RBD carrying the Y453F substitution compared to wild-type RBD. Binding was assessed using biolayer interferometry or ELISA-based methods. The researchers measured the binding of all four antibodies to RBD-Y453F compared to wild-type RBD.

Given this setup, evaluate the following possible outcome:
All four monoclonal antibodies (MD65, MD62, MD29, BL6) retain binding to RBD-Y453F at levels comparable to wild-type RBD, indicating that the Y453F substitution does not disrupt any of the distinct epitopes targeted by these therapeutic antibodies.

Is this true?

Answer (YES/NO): YES